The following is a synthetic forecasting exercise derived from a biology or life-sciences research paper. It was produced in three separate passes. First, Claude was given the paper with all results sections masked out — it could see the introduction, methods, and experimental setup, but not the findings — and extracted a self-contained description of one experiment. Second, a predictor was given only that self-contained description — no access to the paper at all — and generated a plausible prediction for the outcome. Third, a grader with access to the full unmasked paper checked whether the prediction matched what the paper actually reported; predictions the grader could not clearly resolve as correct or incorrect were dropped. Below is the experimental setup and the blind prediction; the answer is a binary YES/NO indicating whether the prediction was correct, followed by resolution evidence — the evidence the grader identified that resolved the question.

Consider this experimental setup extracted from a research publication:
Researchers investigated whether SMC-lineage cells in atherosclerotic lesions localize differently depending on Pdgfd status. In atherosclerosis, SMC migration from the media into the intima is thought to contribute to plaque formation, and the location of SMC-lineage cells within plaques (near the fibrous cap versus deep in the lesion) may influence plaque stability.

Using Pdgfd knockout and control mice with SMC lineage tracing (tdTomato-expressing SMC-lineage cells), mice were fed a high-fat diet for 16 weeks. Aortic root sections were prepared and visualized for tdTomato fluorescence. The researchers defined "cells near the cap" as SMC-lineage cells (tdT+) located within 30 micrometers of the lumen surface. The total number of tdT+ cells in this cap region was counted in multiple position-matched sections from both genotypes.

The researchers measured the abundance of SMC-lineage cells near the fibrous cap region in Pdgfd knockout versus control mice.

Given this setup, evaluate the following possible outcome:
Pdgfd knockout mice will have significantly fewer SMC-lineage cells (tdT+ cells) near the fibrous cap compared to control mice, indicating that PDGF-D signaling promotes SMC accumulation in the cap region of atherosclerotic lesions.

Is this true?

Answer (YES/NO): NO